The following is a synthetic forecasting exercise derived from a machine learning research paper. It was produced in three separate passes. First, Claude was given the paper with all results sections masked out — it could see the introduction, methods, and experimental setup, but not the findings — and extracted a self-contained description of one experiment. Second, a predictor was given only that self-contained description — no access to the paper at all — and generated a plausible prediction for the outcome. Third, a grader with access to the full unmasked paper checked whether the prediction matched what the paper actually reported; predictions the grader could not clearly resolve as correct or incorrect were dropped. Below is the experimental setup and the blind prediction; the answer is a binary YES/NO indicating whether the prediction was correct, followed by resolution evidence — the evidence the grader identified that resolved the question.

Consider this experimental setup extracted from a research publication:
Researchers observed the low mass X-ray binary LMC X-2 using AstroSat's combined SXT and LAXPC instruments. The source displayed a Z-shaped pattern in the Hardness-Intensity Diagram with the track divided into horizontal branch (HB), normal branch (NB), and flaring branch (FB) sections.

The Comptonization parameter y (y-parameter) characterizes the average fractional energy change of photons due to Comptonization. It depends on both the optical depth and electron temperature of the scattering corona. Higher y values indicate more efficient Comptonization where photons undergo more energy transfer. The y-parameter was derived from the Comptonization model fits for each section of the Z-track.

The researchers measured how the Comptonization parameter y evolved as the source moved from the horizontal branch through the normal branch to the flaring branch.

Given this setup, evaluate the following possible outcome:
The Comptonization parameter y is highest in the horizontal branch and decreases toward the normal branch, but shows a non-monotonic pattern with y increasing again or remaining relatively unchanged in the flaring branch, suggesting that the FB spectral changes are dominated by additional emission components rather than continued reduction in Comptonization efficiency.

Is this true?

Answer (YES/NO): NO